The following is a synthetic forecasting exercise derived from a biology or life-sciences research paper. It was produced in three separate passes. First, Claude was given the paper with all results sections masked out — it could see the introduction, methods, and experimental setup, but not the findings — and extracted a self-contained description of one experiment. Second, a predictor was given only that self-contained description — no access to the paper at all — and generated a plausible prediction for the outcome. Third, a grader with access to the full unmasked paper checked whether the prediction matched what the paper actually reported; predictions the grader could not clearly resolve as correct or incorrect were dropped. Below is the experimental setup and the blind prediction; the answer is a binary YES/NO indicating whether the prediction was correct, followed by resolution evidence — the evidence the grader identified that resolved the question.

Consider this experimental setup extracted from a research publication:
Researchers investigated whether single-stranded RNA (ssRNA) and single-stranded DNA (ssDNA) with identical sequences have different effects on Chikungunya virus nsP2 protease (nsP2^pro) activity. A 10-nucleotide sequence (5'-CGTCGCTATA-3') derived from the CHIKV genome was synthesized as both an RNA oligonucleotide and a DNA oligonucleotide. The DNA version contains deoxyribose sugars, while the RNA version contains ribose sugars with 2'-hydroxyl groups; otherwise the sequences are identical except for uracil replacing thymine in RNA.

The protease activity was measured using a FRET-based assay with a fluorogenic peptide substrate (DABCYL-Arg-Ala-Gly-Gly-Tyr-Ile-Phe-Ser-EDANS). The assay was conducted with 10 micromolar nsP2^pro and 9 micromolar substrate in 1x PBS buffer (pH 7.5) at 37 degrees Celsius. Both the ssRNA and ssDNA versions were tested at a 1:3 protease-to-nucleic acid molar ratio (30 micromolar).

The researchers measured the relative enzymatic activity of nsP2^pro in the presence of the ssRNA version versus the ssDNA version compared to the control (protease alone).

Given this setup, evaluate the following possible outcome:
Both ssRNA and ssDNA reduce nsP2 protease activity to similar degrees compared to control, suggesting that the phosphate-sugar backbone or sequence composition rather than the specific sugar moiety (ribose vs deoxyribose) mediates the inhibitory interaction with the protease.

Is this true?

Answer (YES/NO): NO